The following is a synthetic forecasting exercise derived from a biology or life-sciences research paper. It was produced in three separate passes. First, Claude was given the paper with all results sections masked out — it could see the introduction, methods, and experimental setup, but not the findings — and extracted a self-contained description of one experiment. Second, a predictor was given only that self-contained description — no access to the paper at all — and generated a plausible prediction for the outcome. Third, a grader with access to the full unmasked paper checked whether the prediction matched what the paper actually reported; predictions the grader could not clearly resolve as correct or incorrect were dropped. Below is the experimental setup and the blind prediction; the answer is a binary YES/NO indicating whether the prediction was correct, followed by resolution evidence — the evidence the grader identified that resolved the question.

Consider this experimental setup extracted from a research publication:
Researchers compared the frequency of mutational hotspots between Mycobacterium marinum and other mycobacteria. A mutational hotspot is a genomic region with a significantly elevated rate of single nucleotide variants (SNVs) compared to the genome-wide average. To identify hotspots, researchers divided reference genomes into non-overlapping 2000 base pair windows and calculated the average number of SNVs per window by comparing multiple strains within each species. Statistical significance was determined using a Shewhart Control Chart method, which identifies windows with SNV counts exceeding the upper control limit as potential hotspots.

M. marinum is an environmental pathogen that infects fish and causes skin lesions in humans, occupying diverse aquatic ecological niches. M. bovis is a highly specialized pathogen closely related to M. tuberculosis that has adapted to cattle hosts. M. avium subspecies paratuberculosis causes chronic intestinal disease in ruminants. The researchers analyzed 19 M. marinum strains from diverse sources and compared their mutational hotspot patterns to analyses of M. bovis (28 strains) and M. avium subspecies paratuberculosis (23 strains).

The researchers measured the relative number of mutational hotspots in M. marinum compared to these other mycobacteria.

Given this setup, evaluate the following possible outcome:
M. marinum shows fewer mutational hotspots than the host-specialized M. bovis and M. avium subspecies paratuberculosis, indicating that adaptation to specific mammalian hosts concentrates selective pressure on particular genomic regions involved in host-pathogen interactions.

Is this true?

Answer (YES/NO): NO